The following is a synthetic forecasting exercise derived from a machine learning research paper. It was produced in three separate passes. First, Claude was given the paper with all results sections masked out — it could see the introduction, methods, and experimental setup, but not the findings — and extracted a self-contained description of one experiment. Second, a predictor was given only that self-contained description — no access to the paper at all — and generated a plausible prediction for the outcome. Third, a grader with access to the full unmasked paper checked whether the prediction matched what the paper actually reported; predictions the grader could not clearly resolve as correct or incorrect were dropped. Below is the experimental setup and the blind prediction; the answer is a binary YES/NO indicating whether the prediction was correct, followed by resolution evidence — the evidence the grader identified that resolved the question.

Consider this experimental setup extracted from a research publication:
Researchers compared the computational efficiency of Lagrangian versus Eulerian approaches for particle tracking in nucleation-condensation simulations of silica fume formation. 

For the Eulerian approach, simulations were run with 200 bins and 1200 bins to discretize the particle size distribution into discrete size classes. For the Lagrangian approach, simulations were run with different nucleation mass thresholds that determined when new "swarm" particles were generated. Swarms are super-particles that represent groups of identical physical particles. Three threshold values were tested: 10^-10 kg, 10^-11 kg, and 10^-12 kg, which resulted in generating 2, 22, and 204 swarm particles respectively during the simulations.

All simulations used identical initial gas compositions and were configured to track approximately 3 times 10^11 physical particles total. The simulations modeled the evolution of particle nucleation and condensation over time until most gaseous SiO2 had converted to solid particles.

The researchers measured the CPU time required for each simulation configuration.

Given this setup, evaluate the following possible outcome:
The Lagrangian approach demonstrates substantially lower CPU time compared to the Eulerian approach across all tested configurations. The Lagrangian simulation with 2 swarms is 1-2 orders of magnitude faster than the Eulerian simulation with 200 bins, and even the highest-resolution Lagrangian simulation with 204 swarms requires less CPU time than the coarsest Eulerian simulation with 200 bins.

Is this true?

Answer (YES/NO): NO